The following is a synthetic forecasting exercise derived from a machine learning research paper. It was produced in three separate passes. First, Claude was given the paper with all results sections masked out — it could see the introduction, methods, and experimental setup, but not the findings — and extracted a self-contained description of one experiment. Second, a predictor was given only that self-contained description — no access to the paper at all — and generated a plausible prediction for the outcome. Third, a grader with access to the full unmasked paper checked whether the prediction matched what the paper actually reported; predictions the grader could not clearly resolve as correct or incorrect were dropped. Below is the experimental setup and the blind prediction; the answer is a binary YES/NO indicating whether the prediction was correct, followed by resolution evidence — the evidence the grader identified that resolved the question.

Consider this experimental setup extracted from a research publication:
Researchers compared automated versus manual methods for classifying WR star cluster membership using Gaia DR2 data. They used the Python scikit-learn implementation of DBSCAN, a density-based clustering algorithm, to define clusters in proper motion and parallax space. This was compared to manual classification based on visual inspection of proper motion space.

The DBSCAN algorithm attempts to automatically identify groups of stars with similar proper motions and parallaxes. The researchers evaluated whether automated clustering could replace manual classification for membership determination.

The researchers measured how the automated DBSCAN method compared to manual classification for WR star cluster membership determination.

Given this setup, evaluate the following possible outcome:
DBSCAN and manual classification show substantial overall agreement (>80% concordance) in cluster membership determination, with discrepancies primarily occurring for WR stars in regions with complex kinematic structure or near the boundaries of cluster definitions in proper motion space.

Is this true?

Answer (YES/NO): NO